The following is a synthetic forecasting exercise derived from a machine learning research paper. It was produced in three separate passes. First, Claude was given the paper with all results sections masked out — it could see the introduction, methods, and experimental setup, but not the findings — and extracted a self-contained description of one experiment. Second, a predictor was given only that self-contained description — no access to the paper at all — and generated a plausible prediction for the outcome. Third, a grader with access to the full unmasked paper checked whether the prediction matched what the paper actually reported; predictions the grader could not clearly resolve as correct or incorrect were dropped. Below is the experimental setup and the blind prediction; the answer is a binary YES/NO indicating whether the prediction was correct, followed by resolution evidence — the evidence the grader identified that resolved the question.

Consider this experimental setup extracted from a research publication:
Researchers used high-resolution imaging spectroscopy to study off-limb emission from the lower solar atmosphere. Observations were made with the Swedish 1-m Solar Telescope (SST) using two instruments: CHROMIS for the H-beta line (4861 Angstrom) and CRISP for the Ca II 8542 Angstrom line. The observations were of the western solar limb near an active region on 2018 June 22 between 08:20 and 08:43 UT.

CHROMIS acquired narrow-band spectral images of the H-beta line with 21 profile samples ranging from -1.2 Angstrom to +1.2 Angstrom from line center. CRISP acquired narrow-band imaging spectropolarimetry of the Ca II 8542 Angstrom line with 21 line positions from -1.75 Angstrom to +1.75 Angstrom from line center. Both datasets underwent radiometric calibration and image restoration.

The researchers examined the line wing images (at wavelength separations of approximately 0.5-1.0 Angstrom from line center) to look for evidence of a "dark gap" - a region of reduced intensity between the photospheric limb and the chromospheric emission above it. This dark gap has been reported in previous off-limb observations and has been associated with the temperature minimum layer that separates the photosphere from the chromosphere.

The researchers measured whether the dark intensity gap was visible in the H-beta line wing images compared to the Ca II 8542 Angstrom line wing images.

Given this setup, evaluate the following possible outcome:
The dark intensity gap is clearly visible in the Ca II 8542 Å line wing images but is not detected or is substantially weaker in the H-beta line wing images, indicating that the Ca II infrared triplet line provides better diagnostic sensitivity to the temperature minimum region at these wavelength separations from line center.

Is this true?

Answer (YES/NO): NO